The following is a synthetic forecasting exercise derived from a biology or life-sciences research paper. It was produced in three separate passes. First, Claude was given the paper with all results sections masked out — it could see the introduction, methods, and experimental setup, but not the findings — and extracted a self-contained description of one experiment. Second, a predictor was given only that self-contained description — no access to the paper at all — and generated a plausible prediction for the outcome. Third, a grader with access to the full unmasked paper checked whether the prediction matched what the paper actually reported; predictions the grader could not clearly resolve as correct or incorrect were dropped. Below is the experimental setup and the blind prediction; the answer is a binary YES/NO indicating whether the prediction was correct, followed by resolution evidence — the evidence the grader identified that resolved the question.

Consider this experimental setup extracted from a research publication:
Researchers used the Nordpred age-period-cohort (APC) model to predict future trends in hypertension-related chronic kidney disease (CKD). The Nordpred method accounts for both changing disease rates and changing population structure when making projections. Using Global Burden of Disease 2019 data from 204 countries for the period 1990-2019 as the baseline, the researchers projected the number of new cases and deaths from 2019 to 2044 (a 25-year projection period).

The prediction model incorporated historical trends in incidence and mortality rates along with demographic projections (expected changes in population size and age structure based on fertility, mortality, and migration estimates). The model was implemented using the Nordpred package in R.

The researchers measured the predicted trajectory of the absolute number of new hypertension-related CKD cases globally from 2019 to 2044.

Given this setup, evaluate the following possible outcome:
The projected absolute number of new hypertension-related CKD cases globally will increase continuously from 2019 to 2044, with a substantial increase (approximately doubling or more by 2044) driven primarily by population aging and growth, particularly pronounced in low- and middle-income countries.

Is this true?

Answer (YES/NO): NO